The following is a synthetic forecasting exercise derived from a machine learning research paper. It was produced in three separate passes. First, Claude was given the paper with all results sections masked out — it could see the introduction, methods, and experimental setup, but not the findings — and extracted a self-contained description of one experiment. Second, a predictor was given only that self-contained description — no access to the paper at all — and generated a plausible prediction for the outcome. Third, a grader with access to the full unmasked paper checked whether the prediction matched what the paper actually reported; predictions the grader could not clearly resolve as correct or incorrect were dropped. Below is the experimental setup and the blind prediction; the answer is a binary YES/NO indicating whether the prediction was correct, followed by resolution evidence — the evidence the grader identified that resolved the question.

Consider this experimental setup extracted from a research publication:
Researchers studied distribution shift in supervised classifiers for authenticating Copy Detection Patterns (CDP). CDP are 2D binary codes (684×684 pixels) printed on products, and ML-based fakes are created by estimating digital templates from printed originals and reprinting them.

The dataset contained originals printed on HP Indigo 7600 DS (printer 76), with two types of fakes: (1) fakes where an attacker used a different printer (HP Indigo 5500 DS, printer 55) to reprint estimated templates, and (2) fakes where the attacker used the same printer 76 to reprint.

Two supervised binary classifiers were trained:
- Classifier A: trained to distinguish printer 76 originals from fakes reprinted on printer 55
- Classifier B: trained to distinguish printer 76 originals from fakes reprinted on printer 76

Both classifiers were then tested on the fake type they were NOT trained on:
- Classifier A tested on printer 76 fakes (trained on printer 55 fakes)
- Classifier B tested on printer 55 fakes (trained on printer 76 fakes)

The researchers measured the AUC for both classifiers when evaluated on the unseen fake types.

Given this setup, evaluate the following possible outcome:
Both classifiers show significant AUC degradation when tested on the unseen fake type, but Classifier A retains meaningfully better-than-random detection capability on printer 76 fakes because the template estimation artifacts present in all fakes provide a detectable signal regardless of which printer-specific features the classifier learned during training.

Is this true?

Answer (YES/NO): NO